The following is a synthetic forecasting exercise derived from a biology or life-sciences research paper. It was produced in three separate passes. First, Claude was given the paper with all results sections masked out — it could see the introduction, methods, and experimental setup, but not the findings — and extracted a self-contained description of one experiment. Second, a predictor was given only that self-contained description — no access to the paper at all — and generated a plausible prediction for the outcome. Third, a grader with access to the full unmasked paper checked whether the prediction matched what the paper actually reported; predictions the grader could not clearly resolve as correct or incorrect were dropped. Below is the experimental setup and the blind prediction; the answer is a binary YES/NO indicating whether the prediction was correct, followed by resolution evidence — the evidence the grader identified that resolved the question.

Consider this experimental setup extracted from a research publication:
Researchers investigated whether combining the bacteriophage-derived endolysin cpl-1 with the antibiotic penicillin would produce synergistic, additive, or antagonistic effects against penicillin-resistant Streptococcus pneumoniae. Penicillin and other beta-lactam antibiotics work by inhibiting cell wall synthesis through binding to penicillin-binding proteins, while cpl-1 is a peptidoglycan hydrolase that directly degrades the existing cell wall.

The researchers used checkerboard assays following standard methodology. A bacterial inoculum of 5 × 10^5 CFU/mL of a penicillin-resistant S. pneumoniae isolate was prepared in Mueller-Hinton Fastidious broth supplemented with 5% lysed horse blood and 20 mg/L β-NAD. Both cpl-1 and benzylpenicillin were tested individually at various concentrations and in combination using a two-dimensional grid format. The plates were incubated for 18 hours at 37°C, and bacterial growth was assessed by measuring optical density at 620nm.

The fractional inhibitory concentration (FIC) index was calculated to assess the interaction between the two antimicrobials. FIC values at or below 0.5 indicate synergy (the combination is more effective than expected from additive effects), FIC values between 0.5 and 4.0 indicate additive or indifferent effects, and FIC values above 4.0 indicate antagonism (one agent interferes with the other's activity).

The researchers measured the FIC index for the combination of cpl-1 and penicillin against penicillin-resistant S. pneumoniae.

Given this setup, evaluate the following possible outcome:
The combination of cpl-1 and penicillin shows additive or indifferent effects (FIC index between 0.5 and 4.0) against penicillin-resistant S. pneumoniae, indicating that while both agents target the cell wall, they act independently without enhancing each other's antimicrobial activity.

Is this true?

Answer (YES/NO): NO